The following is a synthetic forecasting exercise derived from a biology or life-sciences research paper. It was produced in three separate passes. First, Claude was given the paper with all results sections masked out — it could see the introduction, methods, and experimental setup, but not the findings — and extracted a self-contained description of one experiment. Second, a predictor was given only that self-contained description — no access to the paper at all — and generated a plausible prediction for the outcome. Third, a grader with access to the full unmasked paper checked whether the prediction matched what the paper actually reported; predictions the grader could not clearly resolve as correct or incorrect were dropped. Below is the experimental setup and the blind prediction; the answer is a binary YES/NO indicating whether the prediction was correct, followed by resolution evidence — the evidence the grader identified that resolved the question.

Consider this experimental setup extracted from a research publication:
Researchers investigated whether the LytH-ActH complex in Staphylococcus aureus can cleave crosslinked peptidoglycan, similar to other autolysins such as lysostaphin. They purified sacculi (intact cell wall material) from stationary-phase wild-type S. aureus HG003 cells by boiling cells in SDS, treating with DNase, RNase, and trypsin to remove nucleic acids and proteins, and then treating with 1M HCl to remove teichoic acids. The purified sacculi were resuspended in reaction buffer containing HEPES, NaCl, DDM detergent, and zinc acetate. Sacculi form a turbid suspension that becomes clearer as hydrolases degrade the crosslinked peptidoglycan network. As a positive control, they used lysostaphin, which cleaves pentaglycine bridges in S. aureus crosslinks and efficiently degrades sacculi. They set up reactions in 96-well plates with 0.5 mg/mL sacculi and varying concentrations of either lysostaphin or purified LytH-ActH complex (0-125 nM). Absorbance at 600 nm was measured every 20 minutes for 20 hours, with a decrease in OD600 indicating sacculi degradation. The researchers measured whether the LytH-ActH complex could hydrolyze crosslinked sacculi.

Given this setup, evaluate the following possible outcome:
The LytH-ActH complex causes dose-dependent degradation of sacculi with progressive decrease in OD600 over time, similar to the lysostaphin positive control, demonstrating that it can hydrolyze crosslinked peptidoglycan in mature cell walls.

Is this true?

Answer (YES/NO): NO